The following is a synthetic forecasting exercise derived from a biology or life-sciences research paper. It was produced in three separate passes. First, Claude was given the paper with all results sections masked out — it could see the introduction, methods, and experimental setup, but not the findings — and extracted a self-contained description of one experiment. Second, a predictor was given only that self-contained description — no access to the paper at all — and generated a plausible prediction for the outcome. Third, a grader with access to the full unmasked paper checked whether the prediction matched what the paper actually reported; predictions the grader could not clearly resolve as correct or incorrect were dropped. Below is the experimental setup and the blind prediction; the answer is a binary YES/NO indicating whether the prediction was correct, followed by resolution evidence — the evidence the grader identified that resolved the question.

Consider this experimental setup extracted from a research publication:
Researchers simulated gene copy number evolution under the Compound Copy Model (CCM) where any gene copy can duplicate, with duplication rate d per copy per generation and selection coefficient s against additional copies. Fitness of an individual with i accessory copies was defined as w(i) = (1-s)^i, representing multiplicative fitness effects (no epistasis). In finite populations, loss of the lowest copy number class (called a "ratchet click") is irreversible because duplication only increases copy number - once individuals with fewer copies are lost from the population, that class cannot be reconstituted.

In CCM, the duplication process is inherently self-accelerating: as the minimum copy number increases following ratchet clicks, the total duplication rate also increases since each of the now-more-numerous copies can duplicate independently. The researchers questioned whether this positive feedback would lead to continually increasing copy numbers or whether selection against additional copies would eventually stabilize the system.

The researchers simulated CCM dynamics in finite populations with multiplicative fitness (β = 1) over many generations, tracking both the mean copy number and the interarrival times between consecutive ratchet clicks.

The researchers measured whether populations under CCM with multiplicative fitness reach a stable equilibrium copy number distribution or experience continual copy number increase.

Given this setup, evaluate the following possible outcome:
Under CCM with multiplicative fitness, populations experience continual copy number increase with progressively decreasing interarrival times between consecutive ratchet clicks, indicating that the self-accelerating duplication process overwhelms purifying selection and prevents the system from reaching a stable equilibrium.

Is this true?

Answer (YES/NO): YES